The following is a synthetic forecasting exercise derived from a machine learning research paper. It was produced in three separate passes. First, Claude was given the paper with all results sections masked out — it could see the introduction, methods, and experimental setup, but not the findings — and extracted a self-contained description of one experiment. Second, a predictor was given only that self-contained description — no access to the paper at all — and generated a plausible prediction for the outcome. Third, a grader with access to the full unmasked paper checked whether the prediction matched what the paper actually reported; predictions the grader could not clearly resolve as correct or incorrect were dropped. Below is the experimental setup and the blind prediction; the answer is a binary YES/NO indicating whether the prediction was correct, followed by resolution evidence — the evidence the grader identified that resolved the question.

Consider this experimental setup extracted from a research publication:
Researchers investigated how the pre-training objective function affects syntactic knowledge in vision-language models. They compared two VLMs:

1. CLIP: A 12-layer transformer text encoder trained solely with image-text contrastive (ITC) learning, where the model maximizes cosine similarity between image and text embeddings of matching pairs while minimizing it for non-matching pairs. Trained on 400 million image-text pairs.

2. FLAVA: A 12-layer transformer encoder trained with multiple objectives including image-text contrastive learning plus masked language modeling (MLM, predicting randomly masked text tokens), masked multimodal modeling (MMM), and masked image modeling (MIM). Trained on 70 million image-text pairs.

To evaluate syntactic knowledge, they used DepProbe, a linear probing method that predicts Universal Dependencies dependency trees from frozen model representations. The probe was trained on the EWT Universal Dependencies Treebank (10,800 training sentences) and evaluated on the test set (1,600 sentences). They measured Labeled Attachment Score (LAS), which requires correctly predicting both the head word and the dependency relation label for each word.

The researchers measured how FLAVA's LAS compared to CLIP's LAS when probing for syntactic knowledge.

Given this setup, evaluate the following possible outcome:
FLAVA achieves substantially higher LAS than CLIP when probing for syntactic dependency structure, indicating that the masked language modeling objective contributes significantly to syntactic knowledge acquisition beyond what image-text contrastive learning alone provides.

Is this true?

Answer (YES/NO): YES